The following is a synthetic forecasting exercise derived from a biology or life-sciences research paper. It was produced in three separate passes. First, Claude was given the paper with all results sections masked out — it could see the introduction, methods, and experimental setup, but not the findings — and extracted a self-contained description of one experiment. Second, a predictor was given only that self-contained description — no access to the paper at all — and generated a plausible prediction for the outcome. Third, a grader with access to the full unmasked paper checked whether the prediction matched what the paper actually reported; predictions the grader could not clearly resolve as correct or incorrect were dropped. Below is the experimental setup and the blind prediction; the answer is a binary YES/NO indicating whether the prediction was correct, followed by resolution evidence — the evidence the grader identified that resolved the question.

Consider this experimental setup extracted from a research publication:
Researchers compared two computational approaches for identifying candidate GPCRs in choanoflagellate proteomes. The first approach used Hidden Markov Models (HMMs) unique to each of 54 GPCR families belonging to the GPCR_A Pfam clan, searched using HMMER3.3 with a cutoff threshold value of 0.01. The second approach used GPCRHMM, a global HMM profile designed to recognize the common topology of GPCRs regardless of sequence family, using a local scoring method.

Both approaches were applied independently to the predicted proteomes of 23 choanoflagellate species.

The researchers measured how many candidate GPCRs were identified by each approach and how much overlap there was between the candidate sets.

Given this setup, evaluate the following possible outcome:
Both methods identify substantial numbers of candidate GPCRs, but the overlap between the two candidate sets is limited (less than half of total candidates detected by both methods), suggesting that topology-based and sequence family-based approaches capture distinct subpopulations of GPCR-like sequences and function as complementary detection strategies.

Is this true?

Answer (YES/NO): YES